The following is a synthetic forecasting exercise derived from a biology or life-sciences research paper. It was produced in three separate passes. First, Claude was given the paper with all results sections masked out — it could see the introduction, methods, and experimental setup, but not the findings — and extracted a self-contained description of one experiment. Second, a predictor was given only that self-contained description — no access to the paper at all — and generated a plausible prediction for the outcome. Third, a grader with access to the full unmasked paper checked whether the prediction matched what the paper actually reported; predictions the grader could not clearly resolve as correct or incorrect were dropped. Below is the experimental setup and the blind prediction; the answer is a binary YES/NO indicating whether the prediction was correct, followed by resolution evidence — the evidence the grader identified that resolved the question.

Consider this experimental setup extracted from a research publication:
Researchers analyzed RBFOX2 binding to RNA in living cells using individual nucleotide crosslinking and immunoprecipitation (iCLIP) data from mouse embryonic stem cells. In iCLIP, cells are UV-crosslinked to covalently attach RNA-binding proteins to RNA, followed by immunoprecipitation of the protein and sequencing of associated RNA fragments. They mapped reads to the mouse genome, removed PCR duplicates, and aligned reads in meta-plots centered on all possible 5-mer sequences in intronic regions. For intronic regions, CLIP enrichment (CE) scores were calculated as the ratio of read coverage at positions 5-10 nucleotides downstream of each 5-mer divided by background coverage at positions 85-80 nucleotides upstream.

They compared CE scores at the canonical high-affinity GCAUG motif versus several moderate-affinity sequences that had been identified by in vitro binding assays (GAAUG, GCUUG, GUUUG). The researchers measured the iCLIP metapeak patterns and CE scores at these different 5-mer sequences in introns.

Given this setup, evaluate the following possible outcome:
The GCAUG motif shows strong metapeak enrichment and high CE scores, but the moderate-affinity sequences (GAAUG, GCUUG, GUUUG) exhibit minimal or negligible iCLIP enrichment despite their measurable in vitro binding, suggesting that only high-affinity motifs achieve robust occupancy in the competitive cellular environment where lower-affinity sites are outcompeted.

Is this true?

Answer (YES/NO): NO